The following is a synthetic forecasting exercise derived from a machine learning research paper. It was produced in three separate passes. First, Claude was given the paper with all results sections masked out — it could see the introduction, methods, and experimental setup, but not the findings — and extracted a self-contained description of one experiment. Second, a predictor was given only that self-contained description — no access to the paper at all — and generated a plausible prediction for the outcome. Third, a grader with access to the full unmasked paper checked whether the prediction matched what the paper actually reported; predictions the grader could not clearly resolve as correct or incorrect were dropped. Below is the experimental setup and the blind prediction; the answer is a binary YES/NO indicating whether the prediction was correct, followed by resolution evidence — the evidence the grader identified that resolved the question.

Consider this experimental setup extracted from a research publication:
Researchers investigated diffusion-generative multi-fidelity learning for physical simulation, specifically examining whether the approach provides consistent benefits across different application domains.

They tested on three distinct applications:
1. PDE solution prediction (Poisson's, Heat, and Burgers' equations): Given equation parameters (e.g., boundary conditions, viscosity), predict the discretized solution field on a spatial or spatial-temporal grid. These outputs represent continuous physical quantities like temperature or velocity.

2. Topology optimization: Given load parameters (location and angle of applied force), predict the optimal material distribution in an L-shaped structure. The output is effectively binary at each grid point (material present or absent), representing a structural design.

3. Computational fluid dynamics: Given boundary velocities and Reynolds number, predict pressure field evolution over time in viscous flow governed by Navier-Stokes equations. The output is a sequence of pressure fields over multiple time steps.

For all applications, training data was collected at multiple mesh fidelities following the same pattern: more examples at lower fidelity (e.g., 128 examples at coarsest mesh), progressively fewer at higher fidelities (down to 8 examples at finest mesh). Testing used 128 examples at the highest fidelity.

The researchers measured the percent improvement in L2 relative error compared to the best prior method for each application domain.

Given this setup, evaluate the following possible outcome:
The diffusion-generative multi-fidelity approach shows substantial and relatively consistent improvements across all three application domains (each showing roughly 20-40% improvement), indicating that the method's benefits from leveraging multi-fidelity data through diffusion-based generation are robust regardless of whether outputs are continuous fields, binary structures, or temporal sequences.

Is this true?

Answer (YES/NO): NO